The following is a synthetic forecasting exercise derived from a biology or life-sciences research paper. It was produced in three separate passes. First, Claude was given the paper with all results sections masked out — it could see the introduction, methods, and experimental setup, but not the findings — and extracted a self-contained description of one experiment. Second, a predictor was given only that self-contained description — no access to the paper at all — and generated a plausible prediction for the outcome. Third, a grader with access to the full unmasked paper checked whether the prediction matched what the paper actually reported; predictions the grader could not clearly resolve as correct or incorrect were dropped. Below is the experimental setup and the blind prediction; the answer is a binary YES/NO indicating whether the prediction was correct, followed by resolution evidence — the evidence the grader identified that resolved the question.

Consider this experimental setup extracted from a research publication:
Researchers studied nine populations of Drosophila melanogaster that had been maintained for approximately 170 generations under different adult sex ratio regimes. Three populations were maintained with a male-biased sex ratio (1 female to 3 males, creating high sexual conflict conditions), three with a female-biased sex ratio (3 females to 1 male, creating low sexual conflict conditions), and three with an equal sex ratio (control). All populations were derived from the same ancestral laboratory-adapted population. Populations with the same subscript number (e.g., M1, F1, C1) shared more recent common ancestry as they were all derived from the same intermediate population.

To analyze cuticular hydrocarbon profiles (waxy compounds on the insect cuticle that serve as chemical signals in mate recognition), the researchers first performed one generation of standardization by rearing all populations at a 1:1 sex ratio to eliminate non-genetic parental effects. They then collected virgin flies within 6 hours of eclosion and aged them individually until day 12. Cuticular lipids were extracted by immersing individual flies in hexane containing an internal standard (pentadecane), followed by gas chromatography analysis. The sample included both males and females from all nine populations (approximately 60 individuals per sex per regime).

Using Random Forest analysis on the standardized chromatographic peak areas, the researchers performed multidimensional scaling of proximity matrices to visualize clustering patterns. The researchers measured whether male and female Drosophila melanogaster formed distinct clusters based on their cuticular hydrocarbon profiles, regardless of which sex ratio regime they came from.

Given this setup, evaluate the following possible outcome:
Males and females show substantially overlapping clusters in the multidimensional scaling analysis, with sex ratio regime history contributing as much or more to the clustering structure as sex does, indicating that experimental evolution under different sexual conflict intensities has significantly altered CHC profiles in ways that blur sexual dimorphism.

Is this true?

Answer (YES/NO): NO